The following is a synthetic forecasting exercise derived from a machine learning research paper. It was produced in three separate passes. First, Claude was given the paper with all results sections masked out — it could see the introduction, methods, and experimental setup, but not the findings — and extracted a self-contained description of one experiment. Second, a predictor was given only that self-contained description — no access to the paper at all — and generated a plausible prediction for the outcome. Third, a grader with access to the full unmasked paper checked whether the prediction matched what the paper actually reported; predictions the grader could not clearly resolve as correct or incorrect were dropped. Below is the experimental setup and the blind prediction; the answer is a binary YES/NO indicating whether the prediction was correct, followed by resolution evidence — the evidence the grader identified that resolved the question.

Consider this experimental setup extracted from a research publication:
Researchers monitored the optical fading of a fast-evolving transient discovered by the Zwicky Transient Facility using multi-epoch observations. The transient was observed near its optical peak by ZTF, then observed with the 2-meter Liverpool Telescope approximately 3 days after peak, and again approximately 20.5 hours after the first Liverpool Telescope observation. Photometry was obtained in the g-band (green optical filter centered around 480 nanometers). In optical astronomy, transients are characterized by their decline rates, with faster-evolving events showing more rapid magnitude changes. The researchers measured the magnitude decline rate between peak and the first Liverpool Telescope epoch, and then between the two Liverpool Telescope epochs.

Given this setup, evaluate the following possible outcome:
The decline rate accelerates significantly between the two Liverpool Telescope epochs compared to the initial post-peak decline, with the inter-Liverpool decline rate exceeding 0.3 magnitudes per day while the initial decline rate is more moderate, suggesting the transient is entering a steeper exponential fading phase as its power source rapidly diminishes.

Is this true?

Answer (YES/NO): YES